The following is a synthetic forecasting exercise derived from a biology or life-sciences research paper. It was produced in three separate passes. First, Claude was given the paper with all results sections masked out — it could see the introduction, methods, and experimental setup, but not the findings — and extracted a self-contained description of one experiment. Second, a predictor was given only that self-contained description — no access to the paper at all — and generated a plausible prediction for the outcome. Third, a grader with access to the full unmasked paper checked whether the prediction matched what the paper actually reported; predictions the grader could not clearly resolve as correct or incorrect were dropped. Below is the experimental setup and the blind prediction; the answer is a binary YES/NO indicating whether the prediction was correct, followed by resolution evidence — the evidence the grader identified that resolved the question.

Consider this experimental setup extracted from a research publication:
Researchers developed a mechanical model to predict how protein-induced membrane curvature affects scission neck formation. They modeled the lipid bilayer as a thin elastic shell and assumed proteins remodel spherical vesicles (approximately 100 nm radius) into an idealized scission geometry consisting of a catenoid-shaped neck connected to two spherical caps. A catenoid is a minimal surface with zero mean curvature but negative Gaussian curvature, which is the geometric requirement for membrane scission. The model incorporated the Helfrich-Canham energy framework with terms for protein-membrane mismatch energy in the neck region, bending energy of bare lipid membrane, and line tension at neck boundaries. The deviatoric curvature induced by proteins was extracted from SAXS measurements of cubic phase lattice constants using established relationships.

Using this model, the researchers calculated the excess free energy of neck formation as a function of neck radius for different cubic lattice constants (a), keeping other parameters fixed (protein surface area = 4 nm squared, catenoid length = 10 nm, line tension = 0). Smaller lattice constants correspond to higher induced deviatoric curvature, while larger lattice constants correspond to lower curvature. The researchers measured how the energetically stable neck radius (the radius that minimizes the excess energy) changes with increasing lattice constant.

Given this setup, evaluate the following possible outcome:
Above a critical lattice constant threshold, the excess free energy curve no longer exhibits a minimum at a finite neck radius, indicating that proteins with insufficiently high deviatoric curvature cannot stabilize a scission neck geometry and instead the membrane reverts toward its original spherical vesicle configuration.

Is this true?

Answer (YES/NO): YES